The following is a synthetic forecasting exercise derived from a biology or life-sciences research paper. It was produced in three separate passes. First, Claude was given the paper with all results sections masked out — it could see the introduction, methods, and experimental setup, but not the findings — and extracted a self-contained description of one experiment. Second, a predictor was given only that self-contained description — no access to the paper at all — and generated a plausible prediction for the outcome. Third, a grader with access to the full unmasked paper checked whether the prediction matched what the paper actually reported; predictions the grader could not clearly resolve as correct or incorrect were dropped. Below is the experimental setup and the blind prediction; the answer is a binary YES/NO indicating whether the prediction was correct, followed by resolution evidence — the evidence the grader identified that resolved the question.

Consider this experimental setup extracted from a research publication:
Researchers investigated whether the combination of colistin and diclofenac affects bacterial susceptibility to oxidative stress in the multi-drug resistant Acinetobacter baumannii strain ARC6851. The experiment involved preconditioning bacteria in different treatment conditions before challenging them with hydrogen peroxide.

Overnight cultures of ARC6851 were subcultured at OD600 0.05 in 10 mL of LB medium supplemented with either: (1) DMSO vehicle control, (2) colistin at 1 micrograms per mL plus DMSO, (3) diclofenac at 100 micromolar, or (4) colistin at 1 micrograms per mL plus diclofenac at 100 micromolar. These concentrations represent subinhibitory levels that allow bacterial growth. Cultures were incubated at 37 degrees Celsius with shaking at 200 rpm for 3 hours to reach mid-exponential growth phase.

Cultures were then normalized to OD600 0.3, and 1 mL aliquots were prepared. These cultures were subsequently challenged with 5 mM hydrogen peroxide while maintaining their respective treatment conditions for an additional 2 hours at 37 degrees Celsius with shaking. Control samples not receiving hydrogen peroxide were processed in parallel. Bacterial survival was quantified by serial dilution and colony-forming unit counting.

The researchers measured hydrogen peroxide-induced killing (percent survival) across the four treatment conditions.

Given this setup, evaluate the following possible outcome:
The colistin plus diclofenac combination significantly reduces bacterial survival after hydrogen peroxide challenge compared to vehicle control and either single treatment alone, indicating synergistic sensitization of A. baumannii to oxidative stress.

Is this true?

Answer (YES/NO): YES